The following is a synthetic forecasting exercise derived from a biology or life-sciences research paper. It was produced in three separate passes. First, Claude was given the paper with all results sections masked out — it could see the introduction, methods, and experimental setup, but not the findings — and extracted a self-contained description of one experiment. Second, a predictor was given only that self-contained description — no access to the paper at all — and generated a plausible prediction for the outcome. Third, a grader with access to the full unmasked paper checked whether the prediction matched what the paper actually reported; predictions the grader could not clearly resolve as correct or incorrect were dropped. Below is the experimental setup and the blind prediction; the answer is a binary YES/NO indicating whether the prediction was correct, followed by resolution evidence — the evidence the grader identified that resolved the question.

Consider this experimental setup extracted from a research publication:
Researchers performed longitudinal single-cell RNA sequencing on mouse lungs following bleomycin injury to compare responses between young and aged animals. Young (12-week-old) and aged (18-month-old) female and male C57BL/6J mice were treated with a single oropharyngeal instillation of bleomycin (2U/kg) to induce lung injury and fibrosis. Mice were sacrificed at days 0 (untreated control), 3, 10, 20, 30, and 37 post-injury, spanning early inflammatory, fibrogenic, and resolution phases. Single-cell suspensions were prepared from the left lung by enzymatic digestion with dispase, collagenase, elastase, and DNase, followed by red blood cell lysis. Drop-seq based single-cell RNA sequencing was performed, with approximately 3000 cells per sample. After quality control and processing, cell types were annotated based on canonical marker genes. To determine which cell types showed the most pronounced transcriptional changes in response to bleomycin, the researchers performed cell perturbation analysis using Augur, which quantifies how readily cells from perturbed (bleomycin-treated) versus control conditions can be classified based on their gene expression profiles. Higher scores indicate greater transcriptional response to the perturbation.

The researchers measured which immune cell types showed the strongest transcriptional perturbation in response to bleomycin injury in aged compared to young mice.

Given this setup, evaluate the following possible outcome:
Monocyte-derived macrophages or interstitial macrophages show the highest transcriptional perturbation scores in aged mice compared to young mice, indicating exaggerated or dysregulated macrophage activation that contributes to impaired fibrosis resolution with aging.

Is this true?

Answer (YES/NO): NO